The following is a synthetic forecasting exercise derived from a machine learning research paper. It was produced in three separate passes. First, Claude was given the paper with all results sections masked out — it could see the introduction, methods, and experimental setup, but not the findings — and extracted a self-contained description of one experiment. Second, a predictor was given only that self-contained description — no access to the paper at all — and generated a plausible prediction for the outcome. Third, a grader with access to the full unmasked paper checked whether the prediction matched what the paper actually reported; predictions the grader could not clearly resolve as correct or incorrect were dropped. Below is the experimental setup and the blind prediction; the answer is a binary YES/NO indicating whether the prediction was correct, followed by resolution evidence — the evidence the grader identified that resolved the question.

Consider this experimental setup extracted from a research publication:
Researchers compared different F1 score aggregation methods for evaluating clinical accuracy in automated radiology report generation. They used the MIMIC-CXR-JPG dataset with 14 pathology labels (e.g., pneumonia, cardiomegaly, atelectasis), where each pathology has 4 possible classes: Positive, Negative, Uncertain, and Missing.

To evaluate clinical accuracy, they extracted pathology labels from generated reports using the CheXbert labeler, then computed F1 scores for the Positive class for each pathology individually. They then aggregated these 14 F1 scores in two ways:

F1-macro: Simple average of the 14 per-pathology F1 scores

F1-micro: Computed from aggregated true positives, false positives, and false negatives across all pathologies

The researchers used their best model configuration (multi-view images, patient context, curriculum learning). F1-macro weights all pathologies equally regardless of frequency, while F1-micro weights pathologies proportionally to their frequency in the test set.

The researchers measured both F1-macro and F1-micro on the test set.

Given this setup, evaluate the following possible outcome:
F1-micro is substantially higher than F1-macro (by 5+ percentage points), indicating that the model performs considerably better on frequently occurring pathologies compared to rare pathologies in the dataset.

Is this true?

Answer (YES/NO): YES